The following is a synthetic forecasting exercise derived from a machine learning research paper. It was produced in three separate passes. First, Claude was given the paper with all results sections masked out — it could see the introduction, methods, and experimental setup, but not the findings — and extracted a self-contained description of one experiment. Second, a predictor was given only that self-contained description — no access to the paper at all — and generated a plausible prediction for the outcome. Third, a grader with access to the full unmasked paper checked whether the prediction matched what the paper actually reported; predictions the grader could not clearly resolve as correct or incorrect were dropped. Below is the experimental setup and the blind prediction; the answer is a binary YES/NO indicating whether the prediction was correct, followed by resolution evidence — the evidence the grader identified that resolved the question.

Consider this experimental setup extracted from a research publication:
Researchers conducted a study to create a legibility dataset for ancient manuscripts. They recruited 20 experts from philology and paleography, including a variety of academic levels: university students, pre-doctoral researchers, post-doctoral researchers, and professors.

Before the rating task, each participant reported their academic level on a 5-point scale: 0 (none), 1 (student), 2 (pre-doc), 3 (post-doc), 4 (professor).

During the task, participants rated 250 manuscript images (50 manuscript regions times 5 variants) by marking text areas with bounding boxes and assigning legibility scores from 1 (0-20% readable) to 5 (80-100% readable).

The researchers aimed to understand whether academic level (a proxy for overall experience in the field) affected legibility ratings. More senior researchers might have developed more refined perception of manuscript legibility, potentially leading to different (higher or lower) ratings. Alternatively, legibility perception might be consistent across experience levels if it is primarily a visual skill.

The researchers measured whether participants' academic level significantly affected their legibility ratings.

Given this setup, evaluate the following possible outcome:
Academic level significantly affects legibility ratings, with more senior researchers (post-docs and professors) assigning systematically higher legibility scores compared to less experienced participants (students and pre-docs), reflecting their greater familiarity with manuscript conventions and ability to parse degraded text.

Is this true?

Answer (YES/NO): NO